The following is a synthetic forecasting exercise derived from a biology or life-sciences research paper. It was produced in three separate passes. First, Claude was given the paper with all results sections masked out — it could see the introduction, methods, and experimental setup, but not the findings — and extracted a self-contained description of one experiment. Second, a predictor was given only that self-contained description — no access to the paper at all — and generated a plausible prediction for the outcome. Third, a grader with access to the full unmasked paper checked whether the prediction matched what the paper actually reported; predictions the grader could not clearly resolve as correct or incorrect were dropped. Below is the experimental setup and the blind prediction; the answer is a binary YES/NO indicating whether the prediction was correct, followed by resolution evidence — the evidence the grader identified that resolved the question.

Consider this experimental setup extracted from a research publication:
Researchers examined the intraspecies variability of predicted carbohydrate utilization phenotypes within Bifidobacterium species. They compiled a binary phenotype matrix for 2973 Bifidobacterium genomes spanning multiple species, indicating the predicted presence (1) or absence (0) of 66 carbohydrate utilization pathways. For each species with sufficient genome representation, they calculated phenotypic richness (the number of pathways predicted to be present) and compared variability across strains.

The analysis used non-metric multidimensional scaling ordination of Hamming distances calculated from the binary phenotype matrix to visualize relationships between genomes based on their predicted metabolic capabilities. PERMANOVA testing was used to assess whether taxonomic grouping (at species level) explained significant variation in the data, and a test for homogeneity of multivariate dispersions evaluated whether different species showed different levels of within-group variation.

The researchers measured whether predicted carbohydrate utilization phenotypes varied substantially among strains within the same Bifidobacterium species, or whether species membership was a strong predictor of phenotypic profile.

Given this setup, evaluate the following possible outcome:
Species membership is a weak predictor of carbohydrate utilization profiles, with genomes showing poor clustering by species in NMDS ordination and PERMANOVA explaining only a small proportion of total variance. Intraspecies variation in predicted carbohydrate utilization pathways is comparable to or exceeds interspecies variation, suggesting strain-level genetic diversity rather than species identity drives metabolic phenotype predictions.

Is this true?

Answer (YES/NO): NO